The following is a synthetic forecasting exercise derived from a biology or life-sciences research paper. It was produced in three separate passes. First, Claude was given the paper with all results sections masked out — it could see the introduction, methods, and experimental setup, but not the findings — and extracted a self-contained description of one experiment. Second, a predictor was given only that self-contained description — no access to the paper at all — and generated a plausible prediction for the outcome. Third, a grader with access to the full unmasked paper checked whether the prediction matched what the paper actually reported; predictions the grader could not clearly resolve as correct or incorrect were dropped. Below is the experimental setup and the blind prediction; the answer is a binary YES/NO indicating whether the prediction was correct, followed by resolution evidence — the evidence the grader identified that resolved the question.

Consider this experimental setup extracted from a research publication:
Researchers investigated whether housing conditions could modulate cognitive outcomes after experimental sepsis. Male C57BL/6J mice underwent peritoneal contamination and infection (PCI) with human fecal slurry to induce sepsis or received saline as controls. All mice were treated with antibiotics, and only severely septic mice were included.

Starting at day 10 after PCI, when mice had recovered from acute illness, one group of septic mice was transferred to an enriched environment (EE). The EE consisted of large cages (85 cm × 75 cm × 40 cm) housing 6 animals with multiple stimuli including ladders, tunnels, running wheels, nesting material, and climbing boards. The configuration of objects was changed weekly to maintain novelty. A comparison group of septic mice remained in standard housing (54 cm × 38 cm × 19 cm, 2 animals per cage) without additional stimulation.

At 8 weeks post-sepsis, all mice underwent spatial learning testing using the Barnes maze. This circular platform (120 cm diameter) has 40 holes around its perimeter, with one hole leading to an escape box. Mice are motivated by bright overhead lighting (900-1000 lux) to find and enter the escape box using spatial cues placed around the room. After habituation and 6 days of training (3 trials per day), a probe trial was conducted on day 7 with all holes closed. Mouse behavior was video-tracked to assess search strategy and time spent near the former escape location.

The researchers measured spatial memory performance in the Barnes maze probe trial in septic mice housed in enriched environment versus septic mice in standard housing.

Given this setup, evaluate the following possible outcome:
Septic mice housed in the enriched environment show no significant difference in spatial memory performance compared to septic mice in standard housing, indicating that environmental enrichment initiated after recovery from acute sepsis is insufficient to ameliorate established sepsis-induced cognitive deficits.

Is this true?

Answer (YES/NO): NO